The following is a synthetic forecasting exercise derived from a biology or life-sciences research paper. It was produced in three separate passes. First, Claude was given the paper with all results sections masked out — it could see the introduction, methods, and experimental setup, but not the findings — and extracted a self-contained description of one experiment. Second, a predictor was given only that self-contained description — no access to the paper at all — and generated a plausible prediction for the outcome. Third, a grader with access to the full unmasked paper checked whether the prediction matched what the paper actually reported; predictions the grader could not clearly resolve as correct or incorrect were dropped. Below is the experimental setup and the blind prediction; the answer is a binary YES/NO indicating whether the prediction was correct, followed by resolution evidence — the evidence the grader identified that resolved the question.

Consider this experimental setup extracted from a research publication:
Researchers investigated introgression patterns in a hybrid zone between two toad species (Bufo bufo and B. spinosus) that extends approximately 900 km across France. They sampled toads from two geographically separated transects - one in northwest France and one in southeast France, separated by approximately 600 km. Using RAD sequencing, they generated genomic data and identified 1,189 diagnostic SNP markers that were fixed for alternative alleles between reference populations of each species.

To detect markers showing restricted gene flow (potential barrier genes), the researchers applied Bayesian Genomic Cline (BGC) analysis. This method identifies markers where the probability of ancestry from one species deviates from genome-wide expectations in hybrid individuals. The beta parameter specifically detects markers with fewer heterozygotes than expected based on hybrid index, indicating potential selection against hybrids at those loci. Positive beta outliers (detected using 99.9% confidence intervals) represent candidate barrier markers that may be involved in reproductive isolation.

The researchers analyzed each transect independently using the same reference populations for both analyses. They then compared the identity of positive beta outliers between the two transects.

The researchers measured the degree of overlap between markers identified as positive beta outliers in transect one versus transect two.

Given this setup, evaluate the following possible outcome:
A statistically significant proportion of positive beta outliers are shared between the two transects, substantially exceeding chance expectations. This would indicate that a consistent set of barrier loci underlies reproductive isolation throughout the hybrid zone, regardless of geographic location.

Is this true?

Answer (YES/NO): YES